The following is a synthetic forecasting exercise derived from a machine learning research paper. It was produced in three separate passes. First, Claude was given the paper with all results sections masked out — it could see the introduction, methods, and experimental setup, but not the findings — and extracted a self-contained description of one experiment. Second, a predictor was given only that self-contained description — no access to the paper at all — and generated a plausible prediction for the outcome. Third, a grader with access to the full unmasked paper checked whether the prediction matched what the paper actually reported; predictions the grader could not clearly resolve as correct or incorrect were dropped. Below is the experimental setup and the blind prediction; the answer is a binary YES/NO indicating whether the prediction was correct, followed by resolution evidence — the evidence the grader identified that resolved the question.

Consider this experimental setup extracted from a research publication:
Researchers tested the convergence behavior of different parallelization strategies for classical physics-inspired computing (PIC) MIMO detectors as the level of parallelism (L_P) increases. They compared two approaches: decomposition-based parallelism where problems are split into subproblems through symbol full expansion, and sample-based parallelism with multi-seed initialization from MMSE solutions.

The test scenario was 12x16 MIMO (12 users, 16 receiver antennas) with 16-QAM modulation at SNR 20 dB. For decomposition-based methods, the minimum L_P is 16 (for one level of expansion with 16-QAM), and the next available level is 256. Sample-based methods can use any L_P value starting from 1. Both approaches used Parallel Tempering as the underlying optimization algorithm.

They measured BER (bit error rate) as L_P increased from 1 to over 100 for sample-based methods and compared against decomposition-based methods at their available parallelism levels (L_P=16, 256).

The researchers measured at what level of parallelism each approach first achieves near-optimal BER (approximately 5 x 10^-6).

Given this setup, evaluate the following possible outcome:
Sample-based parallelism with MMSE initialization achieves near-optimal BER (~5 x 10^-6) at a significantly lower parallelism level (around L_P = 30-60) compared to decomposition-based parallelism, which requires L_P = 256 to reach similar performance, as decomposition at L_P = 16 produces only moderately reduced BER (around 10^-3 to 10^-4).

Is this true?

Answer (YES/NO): NO